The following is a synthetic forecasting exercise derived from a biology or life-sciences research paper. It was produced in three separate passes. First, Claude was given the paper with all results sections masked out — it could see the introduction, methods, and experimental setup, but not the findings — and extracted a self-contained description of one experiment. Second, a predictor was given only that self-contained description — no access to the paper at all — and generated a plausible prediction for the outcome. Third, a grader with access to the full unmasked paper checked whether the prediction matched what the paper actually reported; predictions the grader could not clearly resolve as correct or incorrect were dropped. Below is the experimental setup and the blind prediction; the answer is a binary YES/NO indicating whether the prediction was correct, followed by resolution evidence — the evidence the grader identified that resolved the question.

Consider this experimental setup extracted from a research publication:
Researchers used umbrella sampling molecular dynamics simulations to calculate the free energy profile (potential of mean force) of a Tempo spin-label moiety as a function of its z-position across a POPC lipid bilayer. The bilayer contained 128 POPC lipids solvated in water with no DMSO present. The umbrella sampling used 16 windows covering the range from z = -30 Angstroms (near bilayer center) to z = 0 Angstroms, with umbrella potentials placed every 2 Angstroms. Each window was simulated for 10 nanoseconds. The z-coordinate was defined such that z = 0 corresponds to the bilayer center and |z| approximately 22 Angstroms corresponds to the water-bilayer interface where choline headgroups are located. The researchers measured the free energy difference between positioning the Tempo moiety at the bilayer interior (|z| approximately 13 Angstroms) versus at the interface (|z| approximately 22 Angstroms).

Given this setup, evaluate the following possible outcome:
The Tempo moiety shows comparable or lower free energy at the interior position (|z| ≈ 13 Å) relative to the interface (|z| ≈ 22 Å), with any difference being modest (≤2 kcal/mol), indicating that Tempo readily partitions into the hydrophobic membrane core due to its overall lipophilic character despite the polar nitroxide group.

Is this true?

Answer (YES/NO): NO